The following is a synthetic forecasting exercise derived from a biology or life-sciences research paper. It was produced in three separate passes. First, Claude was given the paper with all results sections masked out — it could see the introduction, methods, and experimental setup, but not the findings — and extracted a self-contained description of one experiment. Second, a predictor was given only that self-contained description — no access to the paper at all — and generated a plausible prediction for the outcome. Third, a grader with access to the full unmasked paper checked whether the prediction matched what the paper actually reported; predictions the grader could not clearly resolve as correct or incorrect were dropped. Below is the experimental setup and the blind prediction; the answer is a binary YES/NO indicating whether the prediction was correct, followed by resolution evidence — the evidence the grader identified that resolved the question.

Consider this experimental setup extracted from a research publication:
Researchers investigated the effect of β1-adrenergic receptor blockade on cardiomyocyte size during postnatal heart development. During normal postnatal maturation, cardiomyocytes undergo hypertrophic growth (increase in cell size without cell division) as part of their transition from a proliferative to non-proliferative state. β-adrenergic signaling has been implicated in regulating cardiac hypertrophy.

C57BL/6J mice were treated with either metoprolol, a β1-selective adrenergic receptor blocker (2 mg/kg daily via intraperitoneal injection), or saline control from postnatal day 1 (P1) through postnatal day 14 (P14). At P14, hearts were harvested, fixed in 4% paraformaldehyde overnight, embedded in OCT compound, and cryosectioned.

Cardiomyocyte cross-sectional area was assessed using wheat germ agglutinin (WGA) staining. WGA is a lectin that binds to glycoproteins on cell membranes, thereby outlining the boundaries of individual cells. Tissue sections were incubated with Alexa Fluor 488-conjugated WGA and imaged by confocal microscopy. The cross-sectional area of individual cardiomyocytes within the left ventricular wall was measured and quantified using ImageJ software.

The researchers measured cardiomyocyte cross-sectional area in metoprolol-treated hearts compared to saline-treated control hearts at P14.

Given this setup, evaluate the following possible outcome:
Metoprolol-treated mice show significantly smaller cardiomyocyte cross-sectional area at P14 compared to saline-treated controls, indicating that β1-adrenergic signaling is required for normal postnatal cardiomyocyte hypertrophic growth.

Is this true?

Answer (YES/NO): NO